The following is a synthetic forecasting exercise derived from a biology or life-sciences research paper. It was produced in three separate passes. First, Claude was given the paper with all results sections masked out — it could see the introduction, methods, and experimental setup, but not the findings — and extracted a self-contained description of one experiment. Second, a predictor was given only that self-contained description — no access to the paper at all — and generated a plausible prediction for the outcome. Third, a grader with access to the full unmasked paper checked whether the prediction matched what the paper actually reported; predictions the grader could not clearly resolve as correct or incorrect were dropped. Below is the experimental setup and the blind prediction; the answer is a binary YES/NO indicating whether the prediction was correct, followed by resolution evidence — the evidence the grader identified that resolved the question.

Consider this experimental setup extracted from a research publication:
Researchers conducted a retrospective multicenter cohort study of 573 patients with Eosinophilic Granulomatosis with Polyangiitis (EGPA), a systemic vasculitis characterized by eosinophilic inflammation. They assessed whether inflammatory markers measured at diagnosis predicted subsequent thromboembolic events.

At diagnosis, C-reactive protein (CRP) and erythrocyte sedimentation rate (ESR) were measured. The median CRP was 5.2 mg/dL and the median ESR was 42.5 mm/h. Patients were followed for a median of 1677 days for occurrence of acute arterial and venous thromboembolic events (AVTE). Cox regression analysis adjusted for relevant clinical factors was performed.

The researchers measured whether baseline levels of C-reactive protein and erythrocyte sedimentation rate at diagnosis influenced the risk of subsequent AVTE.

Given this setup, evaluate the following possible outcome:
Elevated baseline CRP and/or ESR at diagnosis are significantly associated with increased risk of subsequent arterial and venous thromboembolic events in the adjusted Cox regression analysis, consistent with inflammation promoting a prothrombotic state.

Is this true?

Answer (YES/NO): NO